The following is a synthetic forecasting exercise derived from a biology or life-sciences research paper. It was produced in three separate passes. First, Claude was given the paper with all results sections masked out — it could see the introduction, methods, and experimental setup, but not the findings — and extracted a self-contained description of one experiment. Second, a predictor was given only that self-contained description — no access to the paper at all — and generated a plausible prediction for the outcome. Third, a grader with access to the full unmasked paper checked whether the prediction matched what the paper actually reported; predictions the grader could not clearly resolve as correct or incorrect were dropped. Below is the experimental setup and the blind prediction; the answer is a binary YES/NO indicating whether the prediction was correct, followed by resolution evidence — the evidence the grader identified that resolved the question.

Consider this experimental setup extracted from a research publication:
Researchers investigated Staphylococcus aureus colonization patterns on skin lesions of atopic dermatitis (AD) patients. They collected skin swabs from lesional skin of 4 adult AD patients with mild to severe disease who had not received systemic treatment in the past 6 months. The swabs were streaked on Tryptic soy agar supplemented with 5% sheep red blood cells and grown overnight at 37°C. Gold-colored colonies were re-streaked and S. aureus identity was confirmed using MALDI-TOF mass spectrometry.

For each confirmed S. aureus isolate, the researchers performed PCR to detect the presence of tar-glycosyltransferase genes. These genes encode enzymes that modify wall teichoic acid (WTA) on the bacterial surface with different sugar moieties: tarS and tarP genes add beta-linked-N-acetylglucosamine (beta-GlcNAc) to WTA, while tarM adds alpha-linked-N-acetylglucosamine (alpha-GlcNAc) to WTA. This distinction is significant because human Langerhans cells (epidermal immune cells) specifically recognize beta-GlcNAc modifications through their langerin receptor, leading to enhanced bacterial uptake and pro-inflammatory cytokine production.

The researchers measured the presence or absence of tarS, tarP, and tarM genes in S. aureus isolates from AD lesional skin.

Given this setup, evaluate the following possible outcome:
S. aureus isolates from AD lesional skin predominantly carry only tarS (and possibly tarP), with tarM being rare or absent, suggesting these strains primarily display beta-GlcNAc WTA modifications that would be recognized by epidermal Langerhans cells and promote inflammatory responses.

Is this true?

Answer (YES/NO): YES